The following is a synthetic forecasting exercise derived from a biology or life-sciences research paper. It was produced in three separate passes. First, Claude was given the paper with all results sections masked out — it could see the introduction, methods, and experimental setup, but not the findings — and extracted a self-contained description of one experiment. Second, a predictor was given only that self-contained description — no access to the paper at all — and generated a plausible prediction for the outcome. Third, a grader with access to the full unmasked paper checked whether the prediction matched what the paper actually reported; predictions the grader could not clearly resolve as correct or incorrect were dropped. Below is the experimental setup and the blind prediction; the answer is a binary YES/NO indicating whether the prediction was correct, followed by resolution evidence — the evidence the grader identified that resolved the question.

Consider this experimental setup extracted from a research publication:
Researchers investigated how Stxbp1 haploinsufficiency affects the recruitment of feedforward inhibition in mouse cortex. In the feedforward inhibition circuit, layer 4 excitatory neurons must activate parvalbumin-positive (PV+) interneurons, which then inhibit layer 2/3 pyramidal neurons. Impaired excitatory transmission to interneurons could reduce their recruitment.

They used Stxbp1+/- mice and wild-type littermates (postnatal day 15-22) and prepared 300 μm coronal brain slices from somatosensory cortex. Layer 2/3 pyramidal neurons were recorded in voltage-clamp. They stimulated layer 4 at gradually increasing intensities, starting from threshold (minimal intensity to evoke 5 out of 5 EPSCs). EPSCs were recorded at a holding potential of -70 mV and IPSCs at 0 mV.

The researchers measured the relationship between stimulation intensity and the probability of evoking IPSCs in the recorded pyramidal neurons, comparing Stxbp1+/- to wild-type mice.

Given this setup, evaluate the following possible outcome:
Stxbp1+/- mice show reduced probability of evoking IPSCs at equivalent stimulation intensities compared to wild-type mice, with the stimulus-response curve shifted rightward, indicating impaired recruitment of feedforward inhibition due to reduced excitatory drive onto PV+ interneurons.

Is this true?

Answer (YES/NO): YES